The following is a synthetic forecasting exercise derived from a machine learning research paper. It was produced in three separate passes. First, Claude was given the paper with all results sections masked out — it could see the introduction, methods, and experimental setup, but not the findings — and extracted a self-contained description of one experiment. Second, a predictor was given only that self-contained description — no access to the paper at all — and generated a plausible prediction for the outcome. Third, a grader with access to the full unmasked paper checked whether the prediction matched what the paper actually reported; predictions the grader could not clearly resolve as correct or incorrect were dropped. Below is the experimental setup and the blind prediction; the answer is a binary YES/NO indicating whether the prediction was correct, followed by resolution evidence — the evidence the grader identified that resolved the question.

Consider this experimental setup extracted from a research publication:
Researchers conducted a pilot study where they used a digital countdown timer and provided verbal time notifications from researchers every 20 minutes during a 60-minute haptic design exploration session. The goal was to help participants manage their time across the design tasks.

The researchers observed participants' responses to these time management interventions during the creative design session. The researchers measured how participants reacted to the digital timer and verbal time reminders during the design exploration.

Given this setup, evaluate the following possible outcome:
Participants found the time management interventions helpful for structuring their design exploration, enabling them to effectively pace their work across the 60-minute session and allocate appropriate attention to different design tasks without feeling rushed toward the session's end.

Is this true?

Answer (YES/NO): NO